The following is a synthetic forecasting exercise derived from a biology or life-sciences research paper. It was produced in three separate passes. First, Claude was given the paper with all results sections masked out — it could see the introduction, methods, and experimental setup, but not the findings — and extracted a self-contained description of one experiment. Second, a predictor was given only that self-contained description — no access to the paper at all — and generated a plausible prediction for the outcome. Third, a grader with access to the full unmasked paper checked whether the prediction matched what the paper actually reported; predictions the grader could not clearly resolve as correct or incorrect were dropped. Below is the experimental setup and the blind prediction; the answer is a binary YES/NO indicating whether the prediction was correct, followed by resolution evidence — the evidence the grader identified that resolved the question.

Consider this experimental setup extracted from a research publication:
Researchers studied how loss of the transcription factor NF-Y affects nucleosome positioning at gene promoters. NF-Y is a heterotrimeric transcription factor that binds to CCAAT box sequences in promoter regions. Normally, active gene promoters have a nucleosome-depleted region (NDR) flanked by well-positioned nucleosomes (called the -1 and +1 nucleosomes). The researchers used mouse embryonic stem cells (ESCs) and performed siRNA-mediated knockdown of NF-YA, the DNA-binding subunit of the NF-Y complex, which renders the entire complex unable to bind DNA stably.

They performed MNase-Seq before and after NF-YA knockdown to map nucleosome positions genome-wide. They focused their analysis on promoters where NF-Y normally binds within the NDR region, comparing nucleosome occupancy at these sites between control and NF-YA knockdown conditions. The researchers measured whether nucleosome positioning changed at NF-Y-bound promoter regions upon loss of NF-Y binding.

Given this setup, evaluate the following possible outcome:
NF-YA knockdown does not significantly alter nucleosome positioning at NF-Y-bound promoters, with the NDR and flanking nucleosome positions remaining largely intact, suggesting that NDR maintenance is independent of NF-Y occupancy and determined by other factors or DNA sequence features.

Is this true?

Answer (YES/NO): NO